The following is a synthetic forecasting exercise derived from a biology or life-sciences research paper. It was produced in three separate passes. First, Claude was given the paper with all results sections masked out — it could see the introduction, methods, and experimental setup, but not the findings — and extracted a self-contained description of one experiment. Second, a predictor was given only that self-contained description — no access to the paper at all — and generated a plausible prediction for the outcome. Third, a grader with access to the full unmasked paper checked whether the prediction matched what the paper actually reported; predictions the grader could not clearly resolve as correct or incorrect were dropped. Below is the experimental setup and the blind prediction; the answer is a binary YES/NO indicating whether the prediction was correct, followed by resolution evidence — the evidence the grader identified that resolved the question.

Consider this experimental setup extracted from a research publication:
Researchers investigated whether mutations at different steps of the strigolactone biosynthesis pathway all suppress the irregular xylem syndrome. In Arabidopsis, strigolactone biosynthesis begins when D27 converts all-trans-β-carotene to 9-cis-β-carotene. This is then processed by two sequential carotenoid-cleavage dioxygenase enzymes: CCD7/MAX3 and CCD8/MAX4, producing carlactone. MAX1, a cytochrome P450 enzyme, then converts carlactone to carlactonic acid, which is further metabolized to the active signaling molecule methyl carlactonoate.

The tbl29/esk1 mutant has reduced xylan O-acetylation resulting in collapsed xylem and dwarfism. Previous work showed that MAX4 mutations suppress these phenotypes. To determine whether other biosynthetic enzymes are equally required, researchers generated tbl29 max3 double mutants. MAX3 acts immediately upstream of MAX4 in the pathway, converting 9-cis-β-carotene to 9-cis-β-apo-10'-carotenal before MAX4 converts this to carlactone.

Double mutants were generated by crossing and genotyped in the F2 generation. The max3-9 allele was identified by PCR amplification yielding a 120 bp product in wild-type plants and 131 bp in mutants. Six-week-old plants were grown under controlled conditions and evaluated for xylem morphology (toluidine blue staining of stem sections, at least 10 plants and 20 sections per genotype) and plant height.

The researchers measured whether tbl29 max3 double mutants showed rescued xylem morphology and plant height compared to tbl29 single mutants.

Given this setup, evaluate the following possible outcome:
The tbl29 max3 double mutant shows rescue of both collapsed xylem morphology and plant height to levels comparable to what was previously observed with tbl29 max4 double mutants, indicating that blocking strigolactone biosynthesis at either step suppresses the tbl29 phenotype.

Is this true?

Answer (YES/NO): YES